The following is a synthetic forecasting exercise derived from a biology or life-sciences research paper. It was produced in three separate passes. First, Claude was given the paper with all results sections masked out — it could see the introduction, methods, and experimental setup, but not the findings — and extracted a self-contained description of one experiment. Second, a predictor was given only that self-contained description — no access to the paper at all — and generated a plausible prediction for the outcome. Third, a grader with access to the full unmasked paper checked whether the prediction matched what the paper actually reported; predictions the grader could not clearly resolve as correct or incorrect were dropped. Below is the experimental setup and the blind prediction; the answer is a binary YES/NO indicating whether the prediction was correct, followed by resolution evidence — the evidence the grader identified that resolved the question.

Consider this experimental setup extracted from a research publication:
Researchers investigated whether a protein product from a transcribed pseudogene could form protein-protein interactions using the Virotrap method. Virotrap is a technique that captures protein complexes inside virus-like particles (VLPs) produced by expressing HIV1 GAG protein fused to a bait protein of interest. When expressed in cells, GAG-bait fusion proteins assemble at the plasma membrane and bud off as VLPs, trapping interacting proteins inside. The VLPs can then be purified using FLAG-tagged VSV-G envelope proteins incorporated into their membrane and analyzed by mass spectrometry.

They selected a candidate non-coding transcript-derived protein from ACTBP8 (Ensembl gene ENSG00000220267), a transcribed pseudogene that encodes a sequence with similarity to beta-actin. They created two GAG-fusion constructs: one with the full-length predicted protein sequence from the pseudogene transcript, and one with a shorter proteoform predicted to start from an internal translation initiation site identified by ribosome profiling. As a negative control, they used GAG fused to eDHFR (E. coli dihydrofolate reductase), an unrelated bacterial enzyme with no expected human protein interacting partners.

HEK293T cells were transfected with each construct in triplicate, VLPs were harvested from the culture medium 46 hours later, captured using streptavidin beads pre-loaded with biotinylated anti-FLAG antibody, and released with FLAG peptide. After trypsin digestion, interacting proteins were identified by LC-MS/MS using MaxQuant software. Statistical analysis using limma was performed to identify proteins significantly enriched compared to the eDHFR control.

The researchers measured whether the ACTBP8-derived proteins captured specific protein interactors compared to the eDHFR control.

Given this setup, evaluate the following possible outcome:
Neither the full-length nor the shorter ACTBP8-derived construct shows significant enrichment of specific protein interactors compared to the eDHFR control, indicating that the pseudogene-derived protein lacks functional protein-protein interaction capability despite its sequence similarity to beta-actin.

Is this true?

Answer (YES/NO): NO